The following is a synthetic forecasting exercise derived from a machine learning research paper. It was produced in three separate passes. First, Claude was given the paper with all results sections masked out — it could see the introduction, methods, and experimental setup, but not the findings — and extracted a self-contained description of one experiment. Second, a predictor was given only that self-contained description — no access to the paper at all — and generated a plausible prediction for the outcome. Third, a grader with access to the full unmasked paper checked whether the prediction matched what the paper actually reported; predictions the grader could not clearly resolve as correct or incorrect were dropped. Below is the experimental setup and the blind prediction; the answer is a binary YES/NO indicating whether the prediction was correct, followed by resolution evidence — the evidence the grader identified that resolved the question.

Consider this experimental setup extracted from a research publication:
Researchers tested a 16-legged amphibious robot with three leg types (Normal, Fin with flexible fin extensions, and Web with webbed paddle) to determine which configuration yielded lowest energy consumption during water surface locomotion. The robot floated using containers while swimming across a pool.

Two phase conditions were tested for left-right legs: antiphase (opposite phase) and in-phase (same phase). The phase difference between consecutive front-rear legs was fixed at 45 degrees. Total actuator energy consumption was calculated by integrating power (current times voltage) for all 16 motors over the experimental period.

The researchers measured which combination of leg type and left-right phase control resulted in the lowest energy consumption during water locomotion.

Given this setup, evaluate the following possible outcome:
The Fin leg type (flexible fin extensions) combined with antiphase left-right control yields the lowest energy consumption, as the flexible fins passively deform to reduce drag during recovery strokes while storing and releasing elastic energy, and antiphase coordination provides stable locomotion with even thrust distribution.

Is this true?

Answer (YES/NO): NO